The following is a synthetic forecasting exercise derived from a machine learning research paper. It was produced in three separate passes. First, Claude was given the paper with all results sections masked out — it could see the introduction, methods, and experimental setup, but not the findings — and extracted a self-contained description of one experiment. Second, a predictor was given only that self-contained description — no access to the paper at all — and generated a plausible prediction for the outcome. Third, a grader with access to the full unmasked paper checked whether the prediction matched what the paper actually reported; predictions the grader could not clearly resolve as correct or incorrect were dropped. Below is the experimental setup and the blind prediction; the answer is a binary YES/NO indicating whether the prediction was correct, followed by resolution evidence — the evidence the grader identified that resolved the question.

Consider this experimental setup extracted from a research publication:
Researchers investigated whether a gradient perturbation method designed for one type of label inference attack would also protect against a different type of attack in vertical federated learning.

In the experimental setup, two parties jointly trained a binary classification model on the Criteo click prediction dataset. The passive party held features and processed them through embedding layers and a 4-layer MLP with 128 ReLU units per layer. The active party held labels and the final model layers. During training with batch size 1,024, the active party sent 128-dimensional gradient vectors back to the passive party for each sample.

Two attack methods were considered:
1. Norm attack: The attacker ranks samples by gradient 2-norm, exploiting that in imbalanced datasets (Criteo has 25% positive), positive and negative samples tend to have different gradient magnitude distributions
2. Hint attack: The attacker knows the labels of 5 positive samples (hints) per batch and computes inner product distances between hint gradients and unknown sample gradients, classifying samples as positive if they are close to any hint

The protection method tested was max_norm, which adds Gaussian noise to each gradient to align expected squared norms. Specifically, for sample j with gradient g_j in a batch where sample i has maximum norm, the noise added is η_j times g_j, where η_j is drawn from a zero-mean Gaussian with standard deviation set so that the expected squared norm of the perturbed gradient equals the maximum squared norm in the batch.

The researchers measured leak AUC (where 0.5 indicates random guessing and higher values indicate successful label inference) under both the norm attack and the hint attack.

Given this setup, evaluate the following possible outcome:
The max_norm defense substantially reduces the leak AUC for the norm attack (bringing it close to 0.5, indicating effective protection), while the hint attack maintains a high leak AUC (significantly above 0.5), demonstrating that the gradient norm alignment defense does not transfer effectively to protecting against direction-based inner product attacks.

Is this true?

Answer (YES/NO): YES